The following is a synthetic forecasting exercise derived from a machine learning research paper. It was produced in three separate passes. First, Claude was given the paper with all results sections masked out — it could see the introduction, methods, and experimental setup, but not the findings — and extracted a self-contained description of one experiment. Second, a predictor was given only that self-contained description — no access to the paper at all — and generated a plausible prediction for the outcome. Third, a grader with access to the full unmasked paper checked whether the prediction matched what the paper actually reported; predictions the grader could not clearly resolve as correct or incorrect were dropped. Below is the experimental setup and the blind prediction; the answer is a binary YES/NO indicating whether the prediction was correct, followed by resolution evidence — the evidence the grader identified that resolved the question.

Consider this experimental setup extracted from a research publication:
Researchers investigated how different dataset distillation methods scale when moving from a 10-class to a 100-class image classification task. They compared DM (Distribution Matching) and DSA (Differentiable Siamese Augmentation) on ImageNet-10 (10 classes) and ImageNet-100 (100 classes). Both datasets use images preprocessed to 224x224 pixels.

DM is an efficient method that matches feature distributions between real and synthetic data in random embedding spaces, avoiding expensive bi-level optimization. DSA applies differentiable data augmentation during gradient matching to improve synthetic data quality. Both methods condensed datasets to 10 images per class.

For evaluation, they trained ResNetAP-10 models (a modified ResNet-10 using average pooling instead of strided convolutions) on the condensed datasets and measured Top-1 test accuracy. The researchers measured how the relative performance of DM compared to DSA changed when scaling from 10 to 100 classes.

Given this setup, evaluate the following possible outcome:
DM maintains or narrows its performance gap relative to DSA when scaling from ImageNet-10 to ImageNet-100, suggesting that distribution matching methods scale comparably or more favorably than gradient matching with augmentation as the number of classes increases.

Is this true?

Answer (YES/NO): YES